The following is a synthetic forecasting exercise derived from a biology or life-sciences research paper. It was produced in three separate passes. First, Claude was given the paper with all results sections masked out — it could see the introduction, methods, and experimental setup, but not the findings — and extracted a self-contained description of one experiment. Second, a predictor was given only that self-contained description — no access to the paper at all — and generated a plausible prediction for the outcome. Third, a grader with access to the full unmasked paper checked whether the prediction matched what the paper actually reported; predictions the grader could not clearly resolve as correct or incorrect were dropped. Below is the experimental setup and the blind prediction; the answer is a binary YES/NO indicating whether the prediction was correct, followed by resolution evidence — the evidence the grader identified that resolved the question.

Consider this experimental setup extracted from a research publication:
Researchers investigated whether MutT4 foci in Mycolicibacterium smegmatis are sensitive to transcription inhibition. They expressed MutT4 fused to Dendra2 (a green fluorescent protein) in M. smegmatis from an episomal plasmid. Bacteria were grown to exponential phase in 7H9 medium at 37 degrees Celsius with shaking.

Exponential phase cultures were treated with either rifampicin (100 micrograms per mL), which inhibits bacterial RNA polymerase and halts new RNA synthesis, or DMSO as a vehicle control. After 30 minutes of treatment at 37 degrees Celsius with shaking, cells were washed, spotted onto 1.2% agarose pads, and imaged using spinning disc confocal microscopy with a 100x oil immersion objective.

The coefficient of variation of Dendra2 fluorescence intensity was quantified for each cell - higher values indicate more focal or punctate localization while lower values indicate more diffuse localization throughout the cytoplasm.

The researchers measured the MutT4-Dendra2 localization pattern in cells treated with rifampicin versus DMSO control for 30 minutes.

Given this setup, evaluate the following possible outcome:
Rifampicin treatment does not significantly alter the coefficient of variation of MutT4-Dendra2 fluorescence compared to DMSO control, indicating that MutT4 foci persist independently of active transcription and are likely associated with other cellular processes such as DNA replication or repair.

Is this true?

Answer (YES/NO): NO